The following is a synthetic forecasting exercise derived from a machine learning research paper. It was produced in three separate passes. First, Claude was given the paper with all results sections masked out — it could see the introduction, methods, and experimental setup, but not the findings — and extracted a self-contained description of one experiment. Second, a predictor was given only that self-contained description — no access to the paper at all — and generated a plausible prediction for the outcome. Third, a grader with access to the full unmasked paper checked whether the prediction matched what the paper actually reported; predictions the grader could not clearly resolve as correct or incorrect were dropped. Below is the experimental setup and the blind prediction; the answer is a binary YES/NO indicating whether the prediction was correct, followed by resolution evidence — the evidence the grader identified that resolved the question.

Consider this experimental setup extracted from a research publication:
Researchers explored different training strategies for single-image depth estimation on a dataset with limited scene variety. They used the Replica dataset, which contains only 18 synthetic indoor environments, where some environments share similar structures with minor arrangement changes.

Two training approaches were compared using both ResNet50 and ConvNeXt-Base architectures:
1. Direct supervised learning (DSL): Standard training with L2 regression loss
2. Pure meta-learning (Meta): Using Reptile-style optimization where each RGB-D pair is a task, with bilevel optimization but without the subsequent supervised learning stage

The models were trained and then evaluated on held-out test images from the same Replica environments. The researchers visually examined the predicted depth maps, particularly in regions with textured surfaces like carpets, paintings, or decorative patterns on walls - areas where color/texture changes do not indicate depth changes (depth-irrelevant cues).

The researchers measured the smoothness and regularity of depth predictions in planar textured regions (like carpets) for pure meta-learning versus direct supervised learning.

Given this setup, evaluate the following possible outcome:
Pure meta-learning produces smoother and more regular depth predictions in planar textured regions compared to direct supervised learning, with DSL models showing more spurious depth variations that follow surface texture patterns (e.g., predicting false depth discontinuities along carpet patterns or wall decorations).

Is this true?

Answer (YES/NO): YES